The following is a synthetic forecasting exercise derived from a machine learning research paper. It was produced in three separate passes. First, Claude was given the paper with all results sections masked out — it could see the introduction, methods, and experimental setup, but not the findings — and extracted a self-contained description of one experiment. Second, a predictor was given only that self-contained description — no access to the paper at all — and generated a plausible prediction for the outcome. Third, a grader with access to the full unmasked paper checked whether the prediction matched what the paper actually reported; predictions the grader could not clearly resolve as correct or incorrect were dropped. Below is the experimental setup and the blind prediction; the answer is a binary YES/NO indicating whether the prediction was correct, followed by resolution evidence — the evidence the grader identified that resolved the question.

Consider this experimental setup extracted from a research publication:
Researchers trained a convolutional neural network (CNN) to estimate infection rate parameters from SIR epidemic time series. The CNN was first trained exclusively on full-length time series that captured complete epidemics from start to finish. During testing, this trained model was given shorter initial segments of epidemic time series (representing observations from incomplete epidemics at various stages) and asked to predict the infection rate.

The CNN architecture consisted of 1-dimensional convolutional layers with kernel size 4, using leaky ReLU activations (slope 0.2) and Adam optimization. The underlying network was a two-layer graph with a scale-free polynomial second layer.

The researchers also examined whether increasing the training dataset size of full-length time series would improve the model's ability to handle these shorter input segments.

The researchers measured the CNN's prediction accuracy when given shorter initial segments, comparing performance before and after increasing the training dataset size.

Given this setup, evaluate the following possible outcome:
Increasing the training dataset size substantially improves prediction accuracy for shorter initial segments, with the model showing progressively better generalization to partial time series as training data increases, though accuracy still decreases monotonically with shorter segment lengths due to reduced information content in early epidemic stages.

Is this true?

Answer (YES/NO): NO